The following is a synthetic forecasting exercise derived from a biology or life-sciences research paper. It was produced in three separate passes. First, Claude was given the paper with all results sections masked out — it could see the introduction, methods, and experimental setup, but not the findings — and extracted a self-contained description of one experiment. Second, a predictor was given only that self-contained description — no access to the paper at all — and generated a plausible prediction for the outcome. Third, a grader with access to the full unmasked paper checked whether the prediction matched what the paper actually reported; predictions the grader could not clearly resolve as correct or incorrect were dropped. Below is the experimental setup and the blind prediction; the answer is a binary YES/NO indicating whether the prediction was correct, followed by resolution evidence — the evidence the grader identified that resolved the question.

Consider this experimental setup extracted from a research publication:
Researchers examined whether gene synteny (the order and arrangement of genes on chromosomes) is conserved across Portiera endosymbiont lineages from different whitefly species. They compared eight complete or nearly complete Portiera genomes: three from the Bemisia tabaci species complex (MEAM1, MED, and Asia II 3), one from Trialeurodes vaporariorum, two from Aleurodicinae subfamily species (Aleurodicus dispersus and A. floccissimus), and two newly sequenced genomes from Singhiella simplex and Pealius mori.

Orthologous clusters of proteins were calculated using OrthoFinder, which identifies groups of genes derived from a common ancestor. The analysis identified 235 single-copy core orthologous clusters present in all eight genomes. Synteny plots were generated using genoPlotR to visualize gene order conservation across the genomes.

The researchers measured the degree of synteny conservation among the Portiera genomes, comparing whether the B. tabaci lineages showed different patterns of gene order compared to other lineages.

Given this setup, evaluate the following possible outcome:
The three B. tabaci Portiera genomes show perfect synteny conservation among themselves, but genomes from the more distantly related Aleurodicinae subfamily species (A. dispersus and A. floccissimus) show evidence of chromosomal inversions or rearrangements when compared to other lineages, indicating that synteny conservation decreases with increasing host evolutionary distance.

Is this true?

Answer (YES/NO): NO